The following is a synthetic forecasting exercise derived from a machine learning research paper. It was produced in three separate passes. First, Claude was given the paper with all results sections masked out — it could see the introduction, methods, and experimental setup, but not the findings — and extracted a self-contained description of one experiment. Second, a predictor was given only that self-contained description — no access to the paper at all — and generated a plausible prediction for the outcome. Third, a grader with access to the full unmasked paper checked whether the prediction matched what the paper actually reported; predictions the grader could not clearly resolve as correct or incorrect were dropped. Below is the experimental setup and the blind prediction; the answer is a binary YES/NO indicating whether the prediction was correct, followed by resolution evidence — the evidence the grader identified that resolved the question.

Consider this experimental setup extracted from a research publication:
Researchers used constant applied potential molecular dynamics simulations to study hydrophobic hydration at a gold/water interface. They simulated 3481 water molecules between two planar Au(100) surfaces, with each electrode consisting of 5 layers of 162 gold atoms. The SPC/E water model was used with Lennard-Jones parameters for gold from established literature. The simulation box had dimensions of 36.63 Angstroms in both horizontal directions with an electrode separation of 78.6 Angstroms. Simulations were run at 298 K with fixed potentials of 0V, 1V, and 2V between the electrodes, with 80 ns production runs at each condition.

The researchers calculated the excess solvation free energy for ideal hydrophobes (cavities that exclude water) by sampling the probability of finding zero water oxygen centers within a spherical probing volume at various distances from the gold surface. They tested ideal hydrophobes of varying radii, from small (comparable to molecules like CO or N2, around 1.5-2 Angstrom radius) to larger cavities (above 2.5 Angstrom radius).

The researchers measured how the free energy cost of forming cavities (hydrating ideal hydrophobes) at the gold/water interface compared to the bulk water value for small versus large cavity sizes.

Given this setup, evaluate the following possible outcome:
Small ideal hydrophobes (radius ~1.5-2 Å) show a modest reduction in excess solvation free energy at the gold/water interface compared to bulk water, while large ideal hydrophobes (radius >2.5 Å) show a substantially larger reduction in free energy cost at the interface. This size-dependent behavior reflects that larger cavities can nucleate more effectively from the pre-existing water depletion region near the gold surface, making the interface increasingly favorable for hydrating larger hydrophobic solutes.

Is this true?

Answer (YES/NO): NO